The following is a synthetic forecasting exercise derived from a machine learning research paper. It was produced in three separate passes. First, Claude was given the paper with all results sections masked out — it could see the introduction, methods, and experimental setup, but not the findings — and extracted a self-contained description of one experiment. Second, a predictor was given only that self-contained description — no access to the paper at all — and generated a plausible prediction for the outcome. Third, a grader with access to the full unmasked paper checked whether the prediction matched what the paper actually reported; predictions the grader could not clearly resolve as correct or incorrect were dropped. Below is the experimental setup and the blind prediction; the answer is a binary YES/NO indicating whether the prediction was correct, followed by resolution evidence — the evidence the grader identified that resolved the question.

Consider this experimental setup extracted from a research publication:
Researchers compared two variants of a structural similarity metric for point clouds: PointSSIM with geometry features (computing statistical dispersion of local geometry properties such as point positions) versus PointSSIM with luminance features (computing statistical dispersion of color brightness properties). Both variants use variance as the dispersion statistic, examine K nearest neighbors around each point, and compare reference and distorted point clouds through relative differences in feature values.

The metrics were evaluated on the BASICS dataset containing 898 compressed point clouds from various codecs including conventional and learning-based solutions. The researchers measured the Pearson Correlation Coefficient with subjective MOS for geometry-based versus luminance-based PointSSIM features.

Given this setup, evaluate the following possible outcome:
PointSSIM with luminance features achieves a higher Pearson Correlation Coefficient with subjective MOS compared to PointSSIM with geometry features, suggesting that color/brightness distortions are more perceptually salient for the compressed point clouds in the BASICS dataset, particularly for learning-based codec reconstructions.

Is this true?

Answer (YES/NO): NO